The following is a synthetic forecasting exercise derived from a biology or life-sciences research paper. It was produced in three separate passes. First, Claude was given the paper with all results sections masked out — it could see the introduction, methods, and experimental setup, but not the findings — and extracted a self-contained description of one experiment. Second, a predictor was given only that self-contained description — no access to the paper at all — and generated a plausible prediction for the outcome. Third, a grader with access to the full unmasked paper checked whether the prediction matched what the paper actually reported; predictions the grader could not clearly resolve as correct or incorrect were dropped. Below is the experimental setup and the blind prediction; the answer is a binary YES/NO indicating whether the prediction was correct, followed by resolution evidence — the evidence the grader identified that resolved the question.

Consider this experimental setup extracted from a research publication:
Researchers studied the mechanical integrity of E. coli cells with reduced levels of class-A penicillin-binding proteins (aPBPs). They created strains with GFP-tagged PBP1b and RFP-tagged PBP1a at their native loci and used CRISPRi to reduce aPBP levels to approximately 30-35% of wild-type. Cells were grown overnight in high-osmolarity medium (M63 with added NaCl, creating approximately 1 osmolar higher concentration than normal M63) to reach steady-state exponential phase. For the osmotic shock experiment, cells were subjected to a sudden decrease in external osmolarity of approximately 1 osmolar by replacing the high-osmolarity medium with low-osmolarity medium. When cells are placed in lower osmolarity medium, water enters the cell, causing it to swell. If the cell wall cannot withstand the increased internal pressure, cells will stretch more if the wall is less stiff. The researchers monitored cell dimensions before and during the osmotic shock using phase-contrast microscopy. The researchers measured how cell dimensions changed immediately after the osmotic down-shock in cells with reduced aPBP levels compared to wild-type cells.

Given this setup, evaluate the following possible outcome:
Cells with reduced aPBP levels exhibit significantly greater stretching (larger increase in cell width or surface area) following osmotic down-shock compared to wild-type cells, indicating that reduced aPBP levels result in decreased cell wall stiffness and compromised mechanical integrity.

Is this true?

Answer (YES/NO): YES